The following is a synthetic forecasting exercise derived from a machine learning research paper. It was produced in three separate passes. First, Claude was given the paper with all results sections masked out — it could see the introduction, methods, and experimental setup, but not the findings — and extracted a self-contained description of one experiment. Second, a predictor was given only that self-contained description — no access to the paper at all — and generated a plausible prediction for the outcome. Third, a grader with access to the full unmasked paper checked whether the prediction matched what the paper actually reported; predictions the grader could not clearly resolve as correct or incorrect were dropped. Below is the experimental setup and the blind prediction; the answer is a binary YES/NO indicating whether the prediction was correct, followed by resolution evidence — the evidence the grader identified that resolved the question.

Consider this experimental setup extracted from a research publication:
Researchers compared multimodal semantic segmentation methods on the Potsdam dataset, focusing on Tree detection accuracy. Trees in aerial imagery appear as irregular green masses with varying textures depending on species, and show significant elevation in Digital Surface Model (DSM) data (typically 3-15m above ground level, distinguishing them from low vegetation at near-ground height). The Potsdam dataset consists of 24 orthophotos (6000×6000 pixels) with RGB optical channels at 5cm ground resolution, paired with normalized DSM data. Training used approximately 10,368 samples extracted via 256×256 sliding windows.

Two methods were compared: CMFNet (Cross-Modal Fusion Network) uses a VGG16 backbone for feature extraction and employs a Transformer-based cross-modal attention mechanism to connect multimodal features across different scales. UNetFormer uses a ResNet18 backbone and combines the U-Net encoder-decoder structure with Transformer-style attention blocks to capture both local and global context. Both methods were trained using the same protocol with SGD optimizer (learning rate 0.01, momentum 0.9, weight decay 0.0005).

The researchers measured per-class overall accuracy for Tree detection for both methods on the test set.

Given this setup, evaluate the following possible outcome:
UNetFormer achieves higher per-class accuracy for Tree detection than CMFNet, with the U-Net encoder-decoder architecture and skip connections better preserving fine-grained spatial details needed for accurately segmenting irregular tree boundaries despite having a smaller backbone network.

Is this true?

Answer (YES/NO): NO